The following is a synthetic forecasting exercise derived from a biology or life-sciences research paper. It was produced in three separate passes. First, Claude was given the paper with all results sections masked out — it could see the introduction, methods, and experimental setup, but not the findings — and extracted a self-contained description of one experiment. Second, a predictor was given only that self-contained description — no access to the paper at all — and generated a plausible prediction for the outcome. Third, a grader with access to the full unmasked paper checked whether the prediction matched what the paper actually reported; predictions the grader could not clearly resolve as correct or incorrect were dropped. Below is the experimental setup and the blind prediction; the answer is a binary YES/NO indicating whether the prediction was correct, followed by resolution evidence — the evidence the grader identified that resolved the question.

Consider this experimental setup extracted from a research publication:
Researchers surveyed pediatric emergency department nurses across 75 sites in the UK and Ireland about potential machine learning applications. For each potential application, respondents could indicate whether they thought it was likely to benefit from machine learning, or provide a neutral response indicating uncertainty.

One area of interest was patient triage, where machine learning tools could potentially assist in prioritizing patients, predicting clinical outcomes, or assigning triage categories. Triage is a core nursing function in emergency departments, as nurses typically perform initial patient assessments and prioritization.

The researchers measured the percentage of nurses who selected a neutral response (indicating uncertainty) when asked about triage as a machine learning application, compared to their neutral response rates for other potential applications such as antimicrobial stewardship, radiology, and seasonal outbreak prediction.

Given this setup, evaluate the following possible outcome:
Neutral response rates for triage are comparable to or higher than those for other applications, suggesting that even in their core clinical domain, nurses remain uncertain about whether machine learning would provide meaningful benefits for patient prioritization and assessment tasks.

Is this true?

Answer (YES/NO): NO